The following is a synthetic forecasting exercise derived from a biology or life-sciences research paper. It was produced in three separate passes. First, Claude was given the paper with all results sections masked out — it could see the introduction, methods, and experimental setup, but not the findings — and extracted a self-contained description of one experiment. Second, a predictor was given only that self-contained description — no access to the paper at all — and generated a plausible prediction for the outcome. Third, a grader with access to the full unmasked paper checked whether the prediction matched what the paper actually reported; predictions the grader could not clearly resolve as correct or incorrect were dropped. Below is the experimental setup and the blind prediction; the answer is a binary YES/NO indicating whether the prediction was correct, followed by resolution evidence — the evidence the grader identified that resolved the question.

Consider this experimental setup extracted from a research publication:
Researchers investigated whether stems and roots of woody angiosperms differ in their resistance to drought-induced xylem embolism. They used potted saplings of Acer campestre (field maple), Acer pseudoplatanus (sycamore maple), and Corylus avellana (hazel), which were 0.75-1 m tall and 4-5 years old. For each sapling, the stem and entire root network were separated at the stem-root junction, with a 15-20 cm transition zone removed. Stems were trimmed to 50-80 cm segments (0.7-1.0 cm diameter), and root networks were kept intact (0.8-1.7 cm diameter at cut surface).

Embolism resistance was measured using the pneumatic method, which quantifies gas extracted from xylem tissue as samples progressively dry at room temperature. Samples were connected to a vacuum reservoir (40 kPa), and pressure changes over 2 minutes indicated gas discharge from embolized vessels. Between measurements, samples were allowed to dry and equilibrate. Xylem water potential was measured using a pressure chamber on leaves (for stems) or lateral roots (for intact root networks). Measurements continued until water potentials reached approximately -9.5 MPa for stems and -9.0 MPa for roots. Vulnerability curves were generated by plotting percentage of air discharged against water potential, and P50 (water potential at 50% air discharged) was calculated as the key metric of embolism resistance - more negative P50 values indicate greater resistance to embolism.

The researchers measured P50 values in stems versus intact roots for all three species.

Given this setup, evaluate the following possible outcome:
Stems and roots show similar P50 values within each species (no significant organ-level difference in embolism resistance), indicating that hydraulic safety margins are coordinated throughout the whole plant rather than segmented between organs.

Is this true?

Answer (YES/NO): NO